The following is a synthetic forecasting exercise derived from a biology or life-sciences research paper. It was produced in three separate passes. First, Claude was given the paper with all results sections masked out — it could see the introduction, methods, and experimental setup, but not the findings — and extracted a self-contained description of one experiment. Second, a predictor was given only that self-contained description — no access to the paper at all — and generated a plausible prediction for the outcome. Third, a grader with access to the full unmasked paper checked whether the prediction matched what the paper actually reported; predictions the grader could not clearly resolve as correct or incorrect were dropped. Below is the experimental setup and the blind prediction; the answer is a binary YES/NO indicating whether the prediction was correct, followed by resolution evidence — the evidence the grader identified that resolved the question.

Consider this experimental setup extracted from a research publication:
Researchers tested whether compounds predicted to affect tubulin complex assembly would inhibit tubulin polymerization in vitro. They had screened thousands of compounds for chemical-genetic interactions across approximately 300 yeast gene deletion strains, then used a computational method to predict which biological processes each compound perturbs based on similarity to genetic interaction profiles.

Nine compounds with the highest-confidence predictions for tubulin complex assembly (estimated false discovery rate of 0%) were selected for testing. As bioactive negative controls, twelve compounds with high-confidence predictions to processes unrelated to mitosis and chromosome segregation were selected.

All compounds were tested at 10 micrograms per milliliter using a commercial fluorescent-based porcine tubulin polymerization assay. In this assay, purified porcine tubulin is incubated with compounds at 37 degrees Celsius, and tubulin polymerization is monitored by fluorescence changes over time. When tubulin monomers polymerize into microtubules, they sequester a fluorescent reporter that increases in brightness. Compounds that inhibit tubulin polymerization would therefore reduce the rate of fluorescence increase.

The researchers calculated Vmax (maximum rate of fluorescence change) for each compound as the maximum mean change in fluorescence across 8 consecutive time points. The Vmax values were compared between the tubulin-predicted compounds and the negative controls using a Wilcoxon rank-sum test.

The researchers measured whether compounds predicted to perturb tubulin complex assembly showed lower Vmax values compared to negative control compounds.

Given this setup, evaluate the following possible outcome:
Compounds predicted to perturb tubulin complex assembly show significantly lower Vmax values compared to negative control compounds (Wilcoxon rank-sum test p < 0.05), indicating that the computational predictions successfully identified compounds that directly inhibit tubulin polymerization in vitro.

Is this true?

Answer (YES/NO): YES